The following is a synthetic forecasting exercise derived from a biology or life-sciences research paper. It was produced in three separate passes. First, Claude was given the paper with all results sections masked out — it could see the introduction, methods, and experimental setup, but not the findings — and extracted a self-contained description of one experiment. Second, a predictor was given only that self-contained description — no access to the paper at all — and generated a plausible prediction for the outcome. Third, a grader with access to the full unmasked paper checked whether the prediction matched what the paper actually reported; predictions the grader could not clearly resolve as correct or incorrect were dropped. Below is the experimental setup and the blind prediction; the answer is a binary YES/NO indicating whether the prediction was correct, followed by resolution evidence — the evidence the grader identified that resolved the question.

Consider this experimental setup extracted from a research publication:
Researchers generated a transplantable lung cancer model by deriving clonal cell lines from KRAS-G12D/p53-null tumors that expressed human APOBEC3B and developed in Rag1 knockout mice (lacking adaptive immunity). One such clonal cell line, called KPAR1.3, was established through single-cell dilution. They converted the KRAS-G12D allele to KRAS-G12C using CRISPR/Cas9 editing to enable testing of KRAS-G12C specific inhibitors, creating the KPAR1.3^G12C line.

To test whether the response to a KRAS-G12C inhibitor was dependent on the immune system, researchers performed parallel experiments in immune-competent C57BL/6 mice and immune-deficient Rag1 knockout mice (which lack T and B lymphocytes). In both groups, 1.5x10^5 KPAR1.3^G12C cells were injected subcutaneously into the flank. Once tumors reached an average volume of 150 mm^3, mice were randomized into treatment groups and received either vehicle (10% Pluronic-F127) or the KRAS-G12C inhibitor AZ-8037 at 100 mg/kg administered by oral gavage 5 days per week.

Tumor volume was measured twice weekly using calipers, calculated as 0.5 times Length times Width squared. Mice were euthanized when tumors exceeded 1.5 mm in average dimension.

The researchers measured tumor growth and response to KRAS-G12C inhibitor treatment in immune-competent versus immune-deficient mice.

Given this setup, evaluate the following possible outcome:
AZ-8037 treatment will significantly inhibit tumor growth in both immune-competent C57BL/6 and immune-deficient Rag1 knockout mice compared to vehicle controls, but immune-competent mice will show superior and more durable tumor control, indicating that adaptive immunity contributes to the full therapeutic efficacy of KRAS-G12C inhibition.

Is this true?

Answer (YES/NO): YES